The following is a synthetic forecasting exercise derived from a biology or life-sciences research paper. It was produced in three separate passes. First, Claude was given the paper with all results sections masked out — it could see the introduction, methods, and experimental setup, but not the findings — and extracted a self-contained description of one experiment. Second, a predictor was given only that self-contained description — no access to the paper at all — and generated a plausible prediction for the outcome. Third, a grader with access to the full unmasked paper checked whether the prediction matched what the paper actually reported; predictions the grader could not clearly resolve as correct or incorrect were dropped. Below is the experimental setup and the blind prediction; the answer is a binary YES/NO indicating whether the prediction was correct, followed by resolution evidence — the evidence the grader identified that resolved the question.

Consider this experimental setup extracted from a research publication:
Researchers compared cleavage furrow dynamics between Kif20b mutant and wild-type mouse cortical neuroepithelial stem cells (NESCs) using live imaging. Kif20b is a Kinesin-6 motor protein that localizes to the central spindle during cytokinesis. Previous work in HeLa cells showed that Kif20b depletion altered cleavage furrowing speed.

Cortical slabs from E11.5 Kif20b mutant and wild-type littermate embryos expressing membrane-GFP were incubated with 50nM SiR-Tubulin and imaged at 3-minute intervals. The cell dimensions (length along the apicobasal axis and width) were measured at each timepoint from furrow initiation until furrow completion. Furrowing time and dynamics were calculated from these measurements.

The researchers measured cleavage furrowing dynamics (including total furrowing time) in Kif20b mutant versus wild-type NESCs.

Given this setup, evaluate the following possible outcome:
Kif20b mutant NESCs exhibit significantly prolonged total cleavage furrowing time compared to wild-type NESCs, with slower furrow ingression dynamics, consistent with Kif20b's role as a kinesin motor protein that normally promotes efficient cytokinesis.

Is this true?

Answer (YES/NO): NO